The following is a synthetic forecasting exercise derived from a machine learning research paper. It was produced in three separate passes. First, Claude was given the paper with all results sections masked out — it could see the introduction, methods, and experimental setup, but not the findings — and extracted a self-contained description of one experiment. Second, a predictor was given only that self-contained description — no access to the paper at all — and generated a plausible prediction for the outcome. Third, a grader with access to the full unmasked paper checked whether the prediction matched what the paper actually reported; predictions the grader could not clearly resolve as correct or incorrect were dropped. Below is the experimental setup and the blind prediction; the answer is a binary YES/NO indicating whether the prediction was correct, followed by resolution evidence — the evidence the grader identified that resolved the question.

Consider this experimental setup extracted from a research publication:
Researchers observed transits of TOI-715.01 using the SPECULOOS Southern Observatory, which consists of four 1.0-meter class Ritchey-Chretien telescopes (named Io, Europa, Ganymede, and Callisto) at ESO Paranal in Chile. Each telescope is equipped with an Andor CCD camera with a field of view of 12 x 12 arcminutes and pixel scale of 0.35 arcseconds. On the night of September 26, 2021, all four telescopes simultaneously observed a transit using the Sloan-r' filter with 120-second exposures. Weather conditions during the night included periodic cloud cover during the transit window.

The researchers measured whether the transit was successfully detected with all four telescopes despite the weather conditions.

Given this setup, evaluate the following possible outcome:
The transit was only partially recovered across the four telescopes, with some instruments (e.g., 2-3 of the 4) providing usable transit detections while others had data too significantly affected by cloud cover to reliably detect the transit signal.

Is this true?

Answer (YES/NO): NO